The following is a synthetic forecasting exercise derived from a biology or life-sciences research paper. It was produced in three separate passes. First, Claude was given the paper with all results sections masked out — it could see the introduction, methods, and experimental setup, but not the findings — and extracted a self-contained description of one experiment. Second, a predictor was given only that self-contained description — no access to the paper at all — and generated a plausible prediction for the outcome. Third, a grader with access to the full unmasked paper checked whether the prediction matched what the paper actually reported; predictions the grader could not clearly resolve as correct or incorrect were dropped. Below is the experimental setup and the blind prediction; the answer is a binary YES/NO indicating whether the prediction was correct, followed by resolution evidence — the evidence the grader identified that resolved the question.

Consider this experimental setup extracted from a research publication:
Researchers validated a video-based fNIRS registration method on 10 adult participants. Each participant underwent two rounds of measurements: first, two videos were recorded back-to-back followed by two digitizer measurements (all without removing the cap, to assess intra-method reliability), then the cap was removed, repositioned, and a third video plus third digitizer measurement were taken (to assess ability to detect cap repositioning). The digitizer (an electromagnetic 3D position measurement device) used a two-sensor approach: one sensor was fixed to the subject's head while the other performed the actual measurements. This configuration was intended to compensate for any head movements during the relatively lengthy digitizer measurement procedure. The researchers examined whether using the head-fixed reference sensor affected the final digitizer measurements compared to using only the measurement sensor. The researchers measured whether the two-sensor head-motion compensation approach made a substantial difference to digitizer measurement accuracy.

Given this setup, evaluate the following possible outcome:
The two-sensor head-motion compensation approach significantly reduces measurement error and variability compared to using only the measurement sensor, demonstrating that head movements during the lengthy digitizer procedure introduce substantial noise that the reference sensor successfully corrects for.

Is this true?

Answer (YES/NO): NO